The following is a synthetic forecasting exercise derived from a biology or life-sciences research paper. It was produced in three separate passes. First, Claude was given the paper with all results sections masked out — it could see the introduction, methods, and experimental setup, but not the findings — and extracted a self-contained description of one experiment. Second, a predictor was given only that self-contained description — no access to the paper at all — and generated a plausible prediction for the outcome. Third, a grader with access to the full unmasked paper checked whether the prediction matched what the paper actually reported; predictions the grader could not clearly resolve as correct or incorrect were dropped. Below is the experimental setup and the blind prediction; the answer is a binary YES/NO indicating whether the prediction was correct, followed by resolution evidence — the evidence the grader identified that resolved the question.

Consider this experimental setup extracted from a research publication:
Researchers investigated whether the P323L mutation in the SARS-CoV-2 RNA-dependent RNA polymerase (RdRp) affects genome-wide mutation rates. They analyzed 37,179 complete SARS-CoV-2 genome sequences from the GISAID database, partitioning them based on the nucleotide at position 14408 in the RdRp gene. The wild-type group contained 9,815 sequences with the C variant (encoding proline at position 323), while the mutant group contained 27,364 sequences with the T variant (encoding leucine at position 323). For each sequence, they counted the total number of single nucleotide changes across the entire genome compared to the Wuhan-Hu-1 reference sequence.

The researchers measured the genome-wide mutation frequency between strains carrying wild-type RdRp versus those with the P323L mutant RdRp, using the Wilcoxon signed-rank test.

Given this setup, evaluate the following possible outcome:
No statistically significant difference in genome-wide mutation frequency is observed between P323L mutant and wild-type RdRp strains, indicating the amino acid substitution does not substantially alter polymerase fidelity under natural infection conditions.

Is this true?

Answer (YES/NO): NO